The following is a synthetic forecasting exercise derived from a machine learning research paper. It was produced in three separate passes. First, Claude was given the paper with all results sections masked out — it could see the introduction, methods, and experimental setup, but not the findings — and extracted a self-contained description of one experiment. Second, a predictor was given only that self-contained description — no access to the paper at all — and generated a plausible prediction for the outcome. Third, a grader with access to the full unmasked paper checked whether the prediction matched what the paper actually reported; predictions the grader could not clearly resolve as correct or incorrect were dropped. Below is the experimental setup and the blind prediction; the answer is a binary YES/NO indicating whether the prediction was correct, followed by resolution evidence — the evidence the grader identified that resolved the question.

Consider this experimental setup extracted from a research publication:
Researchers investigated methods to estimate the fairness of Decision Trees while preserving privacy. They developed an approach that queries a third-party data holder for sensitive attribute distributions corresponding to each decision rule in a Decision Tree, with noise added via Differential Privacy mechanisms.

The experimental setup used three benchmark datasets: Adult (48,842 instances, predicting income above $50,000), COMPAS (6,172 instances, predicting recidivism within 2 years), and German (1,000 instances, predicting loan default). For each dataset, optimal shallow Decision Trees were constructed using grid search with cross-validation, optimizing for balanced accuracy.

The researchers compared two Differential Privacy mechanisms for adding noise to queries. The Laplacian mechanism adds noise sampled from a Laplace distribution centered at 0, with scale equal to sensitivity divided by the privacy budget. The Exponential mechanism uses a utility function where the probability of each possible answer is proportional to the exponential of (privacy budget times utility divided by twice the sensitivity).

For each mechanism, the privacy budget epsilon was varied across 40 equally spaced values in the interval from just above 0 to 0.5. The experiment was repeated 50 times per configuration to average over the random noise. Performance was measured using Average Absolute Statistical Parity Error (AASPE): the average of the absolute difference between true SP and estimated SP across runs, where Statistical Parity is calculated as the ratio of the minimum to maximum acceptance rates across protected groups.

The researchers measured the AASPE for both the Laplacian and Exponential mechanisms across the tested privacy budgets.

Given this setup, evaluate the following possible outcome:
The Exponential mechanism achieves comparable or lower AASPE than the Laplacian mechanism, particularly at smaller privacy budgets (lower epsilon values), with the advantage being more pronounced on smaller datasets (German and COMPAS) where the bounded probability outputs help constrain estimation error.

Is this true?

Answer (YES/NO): NO